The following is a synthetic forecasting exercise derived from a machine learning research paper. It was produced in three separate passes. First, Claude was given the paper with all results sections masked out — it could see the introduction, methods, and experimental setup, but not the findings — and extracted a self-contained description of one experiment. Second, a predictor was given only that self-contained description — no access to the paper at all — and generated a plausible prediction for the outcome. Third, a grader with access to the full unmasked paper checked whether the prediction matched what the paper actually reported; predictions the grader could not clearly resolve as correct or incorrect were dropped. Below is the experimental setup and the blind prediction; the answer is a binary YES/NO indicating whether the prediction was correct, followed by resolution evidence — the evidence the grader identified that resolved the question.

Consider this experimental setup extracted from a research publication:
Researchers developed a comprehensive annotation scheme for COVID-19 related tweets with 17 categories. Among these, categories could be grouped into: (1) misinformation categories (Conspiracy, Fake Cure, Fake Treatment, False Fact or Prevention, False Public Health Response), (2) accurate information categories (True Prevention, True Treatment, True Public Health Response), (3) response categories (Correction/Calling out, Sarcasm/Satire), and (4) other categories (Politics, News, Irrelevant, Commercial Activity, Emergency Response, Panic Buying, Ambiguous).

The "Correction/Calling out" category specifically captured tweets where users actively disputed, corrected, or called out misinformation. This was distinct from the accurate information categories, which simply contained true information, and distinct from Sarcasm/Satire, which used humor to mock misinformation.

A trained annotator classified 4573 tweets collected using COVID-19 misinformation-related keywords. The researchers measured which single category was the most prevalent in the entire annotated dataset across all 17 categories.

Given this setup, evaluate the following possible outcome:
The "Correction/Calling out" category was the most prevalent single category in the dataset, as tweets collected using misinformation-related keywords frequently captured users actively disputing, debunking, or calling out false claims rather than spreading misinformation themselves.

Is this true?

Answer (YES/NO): YES